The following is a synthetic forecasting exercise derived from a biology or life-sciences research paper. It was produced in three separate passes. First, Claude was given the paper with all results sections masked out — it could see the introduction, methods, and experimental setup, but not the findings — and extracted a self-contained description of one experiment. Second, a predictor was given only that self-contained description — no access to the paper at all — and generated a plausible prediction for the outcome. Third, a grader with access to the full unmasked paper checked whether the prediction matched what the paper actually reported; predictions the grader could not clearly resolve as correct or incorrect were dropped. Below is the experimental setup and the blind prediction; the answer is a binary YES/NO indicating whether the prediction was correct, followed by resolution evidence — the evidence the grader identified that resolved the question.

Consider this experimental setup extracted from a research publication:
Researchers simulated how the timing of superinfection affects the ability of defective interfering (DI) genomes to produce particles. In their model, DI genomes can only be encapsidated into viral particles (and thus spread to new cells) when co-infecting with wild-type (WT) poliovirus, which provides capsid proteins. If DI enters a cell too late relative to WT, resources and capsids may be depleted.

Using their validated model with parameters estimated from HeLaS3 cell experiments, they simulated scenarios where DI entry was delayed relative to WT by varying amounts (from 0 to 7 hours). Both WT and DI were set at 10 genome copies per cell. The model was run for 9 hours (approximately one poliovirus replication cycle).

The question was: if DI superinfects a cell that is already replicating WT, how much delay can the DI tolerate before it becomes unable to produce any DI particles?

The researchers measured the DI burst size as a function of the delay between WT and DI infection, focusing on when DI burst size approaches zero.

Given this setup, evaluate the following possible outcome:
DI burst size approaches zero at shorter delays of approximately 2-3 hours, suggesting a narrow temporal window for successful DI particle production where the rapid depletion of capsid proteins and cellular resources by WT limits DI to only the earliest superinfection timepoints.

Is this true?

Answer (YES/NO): NO